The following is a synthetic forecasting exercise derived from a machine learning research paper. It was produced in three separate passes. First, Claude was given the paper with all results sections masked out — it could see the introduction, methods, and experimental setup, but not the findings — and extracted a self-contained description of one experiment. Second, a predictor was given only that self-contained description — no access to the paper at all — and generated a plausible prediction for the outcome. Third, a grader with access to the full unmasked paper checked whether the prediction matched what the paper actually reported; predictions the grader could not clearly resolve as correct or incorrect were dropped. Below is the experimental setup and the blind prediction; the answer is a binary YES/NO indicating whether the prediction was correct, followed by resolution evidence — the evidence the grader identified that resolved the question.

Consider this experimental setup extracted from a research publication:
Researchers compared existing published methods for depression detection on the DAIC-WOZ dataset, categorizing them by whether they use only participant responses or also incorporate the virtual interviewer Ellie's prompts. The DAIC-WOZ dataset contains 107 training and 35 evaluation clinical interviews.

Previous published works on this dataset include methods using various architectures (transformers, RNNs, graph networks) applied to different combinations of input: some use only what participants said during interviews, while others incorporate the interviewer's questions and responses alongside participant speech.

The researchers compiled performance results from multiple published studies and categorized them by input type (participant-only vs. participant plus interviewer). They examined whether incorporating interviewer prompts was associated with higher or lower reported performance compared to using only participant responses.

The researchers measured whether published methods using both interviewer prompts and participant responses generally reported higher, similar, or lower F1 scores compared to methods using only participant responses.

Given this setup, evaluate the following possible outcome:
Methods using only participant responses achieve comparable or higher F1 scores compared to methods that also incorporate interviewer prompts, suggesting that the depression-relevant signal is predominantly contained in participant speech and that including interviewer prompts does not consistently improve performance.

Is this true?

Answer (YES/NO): NO